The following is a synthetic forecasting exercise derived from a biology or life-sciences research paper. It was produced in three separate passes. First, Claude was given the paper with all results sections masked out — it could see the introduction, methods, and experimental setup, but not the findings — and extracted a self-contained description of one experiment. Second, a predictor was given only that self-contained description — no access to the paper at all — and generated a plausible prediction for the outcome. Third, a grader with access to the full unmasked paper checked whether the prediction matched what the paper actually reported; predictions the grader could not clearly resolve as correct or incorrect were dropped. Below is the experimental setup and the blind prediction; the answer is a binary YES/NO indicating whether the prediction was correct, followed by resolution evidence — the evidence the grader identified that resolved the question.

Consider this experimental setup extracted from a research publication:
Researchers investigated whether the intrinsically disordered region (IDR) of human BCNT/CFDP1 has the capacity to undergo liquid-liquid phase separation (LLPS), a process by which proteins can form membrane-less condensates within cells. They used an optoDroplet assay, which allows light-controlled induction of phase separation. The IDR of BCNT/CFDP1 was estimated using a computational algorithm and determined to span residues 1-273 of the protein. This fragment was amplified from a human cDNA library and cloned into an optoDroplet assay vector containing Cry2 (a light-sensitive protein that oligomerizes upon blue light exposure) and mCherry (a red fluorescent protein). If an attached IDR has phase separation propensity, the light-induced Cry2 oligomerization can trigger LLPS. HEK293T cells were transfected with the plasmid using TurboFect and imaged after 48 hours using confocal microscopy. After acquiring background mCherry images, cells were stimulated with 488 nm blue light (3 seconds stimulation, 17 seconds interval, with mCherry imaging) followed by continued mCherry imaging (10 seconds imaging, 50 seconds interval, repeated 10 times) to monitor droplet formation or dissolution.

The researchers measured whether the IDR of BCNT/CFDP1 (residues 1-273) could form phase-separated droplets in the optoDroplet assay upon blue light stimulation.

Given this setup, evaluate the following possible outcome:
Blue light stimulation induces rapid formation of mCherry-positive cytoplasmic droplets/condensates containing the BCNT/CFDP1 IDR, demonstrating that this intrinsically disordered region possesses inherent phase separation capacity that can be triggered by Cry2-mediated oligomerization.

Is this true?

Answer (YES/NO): NO